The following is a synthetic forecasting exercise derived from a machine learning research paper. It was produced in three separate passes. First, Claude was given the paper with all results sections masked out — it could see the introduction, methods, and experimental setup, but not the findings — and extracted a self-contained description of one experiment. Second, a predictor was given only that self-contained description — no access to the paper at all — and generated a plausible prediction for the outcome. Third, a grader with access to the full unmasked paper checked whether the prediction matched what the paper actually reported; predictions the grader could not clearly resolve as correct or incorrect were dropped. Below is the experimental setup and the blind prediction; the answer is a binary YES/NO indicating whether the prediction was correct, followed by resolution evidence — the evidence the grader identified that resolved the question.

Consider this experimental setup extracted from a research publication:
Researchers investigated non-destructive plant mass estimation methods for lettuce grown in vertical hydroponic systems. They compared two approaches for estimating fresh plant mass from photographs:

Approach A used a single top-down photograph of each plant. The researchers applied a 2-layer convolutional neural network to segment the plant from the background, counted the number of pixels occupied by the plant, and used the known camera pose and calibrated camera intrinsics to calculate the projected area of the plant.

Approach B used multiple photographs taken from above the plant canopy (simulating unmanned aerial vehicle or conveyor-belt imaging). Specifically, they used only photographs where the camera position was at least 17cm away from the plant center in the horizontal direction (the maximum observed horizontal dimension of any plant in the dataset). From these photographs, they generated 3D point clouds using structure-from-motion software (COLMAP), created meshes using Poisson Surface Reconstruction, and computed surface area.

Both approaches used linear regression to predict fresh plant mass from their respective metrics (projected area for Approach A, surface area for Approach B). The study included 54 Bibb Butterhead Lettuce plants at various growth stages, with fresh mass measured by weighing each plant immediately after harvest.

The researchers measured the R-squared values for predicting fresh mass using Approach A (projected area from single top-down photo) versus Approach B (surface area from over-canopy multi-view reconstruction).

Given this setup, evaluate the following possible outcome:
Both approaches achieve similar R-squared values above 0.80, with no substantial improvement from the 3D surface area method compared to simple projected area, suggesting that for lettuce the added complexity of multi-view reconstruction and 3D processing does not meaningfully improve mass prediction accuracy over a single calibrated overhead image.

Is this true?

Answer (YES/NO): NO